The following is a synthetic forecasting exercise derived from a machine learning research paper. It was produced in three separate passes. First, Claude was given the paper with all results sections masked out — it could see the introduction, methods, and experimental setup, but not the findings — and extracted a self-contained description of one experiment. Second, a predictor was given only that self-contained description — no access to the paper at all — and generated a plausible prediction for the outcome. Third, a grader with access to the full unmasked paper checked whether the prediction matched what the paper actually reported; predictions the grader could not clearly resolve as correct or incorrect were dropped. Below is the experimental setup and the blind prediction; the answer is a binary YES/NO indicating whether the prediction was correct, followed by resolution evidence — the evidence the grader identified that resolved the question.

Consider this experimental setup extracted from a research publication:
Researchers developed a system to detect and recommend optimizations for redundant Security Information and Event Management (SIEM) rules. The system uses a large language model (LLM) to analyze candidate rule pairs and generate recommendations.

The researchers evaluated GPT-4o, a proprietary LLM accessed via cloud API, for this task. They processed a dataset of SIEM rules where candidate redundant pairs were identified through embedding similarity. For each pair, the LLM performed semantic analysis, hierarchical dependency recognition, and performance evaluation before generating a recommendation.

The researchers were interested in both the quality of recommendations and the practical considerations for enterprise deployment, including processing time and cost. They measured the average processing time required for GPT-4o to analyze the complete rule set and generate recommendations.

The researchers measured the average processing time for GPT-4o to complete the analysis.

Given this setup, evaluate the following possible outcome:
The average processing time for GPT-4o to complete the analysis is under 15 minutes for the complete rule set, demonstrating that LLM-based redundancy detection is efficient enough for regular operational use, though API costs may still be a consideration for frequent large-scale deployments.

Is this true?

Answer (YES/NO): NO